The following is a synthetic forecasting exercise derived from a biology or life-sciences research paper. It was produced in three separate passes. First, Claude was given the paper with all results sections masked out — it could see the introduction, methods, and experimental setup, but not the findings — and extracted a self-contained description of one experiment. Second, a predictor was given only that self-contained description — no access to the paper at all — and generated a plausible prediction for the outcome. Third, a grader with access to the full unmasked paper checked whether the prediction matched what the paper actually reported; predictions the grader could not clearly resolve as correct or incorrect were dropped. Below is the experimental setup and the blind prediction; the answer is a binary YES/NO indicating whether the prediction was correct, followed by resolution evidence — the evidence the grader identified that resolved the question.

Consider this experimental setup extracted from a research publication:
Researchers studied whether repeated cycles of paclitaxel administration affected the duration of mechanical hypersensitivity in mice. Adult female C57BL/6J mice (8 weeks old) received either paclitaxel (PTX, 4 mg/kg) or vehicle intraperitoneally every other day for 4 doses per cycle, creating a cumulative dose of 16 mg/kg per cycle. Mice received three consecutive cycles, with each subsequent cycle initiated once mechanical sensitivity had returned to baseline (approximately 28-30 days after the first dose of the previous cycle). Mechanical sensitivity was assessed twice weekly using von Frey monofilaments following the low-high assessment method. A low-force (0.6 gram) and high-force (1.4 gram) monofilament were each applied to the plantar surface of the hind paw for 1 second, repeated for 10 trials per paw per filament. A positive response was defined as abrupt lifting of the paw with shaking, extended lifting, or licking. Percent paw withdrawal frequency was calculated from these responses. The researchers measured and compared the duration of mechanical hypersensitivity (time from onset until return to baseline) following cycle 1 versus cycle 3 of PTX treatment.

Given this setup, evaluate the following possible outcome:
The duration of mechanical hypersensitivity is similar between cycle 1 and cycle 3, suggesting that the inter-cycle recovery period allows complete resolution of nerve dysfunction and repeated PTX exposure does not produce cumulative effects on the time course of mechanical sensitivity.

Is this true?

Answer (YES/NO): NO